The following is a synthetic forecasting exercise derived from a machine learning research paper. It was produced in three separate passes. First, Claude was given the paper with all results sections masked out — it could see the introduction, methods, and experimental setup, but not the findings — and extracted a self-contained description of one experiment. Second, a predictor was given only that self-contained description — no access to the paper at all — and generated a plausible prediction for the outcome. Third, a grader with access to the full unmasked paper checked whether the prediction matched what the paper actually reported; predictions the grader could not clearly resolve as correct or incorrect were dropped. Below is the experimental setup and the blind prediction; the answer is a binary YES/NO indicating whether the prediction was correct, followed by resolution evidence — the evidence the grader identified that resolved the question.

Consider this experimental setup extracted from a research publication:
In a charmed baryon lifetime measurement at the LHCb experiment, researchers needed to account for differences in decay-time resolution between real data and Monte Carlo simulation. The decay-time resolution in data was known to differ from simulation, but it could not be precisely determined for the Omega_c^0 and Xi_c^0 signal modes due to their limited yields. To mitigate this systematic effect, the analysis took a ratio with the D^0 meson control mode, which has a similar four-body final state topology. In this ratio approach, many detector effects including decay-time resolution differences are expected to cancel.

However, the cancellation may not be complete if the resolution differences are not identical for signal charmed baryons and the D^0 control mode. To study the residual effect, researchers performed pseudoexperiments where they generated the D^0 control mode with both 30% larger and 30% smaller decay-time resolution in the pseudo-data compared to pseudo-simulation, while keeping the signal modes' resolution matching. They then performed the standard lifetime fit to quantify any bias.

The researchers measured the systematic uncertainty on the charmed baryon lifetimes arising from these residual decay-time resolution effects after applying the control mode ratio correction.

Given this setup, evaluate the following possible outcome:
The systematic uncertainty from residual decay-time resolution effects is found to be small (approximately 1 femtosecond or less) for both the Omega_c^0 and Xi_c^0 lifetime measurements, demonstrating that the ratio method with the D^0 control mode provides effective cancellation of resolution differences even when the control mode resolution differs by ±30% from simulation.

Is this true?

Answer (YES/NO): NO